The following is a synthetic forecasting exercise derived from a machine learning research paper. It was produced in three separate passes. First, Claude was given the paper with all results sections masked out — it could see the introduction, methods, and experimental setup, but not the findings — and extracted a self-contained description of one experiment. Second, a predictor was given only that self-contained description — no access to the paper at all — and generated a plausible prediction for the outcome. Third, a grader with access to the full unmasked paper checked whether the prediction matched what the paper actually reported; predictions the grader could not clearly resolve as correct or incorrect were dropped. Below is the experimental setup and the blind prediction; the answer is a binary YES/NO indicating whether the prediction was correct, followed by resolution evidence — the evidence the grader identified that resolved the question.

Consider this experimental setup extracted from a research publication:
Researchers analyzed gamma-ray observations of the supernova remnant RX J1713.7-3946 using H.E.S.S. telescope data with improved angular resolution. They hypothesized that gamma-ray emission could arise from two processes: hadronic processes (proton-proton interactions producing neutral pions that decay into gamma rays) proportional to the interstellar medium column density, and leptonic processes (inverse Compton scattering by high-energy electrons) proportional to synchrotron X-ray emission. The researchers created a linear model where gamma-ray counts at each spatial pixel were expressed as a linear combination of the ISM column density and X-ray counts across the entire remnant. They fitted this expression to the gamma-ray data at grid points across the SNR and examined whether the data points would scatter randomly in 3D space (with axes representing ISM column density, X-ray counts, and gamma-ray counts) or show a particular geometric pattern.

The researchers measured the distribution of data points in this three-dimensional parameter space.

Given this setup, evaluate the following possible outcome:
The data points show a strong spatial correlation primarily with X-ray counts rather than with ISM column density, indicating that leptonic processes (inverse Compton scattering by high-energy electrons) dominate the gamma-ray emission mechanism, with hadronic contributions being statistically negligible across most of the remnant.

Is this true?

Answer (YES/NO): NO